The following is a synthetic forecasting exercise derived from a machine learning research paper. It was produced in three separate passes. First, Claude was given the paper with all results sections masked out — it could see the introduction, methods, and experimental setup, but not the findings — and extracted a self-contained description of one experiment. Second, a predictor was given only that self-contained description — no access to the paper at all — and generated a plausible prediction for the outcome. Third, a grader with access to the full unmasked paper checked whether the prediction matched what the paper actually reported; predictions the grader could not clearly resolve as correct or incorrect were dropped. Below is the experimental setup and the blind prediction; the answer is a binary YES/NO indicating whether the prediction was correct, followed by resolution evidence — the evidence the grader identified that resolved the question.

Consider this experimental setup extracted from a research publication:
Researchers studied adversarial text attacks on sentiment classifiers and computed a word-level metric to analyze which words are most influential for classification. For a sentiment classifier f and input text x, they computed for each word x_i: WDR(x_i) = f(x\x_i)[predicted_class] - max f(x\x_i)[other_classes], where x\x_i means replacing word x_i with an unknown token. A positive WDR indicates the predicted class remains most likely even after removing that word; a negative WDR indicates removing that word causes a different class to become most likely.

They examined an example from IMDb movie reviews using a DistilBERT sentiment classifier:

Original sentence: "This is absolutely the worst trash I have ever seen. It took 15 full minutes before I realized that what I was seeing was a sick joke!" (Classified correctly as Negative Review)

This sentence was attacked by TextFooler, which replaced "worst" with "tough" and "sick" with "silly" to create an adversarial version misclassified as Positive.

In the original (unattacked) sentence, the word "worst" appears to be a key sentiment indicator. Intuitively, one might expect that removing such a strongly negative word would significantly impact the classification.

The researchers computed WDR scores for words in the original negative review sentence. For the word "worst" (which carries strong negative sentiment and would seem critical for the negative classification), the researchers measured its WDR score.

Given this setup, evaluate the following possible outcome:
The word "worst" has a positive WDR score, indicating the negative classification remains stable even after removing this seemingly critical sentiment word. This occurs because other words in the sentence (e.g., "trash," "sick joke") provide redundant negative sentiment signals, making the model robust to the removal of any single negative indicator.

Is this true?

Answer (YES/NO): YES